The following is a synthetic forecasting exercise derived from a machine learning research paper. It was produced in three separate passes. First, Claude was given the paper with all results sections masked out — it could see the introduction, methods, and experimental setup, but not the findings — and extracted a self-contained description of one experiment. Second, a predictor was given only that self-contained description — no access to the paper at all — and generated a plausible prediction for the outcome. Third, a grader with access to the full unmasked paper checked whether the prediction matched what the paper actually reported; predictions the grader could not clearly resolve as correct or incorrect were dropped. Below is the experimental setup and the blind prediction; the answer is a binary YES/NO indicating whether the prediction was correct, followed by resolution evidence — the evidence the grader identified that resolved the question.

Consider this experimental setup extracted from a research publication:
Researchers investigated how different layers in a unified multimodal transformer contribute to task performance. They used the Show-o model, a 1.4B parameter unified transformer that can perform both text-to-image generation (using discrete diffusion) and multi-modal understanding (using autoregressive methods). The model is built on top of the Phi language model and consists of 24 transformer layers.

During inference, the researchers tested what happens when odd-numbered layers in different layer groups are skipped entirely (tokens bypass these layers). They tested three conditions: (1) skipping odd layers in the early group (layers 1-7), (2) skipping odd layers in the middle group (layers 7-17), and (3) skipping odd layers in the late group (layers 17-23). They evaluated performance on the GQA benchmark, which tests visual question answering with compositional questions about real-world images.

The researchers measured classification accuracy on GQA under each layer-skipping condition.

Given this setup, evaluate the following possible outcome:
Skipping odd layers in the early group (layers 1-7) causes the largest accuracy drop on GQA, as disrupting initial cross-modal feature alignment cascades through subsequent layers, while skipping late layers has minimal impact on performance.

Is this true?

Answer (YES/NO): YES